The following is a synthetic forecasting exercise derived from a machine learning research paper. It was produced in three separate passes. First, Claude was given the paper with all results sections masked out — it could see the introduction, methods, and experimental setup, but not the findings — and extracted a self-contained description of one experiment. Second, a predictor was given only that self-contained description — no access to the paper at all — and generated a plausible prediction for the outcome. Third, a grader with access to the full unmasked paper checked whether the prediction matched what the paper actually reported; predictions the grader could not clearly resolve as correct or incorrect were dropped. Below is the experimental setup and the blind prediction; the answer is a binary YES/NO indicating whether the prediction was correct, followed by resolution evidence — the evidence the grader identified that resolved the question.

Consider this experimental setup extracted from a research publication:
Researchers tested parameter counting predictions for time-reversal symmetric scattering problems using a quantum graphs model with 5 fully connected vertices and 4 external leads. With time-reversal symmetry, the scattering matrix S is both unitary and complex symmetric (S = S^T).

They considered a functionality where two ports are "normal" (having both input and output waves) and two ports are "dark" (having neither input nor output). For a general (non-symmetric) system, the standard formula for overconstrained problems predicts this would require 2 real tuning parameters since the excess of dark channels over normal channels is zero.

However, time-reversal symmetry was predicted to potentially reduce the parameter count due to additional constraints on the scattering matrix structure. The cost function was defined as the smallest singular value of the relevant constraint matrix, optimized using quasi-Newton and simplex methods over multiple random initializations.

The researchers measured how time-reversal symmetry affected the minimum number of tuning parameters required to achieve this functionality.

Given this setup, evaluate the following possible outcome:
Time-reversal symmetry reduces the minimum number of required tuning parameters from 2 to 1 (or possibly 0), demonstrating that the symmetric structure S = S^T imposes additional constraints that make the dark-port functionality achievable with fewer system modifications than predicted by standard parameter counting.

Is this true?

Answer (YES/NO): YES